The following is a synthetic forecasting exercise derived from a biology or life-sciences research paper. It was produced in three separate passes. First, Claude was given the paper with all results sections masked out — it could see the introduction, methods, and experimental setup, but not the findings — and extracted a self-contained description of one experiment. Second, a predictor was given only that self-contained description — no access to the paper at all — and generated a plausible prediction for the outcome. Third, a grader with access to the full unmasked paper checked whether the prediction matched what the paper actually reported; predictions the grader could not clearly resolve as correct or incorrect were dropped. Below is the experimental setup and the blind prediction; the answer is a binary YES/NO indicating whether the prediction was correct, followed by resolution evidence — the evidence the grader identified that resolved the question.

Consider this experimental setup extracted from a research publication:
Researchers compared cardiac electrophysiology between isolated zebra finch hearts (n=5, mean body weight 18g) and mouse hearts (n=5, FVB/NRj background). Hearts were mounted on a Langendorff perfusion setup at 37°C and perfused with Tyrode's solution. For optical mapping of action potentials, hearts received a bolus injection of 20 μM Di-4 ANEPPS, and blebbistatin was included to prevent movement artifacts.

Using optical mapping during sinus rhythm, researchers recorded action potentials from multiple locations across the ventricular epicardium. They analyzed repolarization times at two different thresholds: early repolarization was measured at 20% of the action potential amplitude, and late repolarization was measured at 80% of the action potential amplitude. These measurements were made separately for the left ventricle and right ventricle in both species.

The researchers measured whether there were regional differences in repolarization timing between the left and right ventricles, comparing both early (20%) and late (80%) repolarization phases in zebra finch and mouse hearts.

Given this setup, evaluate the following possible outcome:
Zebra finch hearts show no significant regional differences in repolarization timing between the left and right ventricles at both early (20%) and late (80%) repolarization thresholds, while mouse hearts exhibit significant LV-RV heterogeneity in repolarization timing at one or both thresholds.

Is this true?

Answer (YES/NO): NO